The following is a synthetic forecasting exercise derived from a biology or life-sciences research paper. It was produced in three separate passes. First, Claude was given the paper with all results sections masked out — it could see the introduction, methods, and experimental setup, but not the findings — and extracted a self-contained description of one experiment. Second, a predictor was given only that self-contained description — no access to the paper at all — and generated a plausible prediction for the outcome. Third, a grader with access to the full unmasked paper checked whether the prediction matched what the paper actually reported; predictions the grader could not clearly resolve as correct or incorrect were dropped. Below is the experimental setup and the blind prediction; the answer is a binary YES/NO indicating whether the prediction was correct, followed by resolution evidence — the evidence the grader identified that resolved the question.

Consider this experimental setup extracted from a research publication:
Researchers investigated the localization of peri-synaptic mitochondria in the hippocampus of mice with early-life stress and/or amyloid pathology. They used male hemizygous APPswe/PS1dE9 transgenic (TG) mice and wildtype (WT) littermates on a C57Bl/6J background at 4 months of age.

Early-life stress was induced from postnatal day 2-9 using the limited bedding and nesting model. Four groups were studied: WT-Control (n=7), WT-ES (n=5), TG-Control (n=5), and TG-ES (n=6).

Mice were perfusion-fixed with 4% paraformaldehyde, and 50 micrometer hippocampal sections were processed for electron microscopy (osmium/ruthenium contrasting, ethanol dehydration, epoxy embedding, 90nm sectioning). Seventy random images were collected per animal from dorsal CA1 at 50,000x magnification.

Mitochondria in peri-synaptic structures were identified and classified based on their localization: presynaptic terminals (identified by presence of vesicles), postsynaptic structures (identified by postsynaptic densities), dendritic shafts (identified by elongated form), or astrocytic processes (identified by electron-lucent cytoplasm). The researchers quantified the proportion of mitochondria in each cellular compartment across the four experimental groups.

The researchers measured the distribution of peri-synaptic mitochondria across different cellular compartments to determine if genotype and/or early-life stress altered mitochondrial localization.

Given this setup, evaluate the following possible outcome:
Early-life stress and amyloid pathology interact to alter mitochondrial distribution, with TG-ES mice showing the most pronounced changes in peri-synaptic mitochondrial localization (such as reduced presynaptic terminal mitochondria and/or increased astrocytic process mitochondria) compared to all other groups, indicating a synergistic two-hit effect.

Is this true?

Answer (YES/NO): NO